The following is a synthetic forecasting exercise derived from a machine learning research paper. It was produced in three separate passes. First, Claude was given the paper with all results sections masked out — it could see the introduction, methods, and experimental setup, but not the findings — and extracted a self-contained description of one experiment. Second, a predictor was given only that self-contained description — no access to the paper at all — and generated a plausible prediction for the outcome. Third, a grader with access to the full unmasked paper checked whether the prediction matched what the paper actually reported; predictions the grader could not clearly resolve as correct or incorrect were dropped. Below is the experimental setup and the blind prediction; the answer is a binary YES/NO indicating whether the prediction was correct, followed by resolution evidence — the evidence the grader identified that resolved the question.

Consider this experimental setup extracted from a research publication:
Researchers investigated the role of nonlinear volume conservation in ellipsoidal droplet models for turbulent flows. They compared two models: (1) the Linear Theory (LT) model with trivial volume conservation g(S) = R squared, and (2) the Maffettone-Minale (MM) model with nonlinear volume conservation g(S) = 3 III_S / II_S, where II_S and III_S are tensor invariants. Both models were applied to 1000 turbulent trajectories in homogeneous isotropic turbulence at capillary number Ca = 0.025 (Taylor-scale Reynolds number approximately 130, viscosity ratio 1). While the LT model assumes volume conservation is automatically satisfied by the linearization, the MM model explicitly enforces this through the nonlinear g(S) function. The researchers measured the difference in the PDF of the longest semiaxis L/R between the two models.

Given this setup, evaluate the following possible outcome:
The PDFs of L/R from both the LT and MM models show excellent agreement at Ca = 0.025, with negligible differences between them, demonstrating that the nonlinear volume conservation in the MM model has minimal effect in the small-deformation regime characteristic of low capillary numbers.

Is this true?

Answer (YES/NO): NO